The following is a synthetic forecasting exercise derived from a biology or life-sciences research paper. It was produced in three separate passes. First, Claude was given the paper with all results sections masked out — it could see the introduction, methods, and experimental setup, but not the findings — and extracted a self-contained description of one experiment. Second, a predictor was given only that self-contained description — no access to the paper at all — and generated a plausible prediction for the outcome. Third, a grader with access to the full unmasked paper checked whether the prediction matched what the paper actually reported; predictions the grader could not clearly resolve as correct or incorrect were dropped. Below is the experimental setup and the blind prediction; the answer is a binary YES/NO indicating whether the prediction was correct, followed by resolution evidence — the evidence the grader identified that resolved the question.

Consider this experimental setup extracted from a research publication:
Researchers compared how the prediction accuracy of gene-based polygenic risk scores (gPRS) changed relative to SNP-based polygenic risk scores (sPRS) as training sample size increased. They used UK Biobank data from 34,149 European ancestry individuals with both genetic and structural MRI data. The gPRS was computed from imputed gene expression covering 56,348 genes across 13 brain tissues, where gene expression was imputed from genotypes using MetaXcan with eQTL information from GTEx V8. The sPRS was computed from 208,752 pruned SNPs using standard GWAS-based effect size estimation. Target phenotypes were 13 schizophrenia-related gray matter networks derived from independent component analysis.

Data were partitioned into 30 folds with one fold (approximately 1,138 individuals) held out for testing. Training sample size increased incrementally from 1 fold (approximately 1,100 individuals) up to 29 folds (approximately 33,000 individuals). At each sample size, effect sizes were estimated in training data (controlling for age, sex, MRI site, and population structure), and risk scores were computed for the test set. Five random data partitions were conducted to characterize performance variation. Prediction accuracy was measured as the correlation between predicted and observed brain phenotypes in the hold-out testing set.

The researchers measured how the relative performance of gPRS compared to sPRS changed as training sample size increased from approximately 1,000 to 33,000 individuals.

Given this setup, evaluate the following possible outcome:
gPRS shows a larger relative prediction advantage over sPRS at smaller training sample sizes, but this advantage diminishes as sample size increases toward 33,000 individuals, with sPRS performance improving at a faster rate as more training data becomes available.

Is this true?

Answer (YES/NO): YES